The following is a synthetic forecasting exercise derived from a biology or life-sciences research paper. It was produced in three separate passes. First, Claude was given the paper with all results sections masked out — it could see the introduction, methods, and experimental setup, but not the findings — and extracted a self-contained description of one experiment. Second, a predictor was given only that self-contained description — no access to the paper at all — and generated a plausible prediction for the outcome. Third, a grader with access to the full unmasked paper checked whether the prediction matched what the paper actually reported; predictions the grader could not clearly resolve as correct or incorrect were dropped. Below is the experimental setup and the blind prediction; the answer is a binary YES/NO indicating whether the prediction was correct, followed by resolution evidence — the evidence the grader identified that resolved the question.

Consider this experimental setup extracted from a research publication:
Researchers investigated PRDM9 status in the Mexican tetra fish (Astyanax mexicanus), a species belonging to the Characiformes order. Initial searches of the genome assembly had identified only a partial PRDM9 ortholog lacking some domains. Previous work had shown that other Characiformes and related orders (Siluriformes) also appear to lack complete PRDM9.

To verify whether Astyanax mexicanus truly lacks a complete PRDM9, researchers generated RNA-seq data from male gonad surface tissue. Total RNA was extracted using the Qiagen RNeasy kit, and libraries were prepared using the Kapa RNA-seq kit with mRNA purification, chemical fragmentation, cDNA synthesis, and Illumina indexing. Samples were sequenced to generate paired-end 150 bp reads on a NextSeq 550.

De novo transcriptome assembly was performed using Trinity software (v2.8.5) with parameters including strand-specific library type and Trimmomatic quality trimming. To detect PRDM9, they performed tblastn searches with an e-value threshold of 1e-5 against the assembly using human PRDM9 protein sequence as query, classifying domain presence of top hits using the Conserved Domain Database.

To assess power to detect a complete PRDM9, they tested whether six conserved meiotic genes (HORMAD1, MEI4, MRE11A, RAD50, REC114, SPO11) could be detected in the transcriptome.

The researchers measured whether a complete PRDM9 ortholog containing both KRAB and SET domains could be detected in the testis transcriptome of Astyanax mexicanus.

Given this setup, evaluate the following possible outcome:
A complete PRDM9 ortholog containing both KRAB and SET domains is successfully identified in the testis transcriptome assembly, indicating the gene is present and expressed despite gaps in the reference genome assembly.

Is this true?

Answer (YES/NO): NO